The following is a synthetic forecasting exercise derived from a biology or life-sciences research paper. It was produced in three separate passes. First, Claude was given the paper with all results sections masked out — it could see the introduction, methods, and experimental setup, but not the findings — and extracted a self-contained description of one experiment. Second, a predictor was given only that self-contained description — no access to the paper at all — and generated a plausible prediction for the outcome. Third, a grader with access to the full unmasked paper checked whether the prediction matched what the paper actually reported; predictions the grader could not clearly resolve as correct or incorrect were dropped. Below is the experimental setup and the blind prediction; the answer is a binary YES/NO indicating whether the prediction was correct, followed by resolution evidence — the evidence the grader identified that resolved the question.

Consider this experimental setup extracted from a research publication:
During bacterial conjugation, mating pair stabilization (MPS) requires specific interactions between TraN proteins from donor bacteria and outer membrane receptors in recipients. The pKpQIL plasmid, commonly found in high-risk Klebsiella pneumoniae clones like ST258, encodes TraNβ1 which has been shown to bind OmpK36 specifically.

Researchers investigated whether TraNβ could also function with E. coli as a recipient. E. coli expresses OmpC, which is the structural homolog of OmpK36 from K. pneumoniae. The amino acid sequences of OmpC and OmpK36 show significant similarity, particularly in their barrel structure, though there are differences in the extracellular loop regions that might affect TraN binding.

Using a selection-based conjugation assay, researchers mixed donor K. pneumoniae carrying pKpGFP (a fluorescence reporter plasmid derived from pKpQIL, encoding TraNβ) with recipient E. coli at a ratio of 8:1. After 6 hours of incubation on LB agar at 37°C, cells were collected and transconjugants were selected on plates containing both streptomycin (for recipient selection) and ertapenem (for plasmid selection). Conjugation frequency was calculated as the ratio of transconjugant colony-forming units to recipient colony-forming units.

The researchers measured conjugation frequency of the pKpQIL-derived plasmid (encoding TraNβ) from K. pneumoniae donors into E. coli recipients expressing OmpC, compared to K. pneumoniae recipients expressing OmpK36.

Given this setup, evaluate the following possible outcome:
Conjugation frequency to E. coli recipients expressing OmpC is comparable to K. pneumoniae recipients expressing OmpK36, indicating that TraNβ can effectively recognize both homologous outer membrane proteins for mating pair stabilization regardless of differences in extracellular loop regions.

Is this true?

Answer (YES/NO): NO